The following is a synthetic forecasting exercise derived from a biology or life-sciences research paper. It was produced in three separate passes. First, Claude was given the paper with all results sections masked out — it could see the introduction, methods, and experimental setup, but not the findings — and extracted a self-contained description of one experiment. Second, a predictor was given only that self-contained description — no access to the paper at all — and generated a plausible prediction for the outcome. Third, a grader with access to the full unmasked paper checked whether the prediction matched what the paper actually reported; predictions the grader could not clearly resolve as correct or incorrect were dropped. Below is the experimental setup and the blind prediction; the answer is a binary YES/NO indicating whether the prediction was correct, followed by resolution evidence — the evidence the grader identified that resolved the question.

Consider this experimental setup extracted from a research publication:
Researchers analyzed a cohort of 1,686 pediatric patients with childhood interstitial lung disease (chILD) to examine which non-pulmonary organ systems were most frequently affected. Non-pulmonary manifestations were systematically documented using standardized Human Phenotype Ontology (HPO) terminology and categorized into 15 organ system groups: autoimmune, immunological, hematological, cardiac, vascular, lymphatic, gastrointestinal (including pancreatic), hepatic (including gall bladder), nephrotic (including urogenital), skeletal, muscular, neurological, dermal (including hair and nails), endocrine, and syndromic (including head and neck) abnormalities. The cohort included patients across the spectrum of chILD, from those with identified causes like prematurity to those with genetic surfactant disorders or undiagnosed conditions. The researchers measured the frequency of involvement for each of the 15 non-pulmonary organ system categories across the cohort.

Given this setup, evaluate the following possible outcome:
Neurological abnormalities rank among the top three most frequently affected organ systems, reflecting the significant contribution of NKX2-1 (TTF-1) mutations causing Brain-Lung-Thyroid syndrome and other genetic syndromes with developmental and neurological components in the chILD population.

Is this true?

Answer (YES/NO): YES